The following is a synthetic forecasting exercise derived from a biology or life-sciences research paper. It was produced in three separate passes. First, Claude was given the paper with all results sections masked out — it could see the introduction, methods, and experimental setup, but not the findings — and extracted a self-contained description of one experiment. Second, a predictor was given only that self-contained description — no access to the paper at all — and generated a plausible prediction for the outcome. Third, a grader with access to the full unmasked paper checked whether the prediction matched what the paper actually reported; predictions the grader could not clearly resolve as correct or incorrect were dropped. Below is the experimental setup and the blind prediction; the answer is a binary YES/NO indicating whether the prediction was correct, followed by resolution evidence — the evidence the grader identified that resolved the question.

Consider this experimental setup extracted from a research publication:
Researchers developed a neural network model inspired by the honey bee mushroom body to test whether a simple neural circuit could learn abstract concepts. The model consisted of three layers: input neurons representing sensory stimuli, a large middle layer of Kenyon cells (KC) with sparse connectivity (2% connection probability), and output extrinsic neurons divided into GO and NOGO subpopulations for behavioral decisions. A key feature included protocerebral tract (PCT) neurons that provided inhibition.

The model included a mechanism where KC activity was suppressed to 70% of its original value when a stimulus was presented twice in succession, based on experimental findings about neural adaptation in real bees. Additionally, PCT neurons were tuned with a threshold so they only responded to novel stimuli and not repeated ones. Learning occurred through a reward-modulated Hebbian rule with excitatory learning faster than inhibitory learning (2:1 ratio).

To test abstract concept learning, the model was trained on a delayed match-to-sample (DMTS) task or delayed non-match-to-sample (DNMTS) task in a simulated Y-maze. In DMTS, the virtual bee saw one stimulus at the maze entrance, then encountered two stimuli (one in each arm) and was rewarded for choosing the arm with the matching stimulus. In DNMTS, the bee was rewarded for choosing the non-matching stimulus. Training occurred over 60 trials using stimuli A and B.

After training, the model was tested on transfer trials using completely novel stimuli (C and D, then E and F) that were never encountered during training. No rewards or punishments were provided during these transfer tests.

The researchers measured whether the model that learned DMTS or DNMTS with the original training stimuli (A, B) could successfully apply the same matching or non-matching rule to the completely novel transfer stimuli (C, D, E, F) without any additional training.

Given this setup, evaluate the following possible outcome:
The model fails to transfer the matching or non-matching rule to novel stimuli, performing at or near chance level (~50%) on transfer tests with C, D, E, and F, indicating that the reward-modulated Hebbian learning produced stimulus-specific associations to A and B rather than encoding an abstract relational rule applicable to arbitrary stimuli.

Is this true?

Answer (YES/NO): NO